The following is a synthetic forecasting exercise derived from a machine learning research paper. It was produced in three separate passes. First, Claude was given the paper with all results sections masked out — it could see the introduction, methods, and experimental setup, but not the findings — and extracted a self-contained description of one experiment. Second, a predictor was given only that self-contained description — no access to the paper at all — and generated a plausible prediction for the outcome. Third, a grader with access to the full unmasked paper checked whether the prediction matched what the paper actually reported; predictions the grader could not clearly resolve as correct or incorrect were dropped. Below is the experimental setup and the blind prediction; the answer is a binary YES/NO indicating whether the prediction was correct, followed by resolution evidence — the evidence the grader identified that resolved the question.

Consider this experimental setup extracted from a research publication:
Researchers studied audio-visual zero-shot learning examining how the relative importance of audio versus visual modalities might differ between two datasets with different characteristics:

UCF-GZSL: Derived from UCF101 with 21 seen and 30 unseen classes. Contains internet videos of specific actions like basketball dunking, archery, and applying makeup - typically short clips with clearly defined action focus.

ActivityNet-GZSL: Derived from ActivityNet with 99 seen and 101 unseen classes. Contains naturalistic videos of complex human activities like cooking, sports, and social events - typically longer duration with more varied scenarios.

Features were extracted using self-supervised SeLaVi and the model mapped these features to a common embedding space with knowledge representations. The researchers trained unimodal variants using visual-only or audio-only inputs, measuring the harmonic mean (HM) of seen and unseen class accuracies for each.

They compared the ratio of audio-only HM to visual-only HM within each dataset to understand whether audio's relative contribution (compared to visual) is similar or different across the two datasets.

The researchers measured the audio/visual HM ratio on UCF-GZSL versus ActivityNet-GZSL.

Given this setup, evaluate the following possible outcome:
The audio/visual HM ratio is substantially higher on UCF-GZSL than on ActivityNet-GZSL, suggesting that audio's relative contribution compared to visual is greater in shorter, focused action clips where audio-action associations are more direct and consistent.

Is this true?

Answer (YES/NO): YES